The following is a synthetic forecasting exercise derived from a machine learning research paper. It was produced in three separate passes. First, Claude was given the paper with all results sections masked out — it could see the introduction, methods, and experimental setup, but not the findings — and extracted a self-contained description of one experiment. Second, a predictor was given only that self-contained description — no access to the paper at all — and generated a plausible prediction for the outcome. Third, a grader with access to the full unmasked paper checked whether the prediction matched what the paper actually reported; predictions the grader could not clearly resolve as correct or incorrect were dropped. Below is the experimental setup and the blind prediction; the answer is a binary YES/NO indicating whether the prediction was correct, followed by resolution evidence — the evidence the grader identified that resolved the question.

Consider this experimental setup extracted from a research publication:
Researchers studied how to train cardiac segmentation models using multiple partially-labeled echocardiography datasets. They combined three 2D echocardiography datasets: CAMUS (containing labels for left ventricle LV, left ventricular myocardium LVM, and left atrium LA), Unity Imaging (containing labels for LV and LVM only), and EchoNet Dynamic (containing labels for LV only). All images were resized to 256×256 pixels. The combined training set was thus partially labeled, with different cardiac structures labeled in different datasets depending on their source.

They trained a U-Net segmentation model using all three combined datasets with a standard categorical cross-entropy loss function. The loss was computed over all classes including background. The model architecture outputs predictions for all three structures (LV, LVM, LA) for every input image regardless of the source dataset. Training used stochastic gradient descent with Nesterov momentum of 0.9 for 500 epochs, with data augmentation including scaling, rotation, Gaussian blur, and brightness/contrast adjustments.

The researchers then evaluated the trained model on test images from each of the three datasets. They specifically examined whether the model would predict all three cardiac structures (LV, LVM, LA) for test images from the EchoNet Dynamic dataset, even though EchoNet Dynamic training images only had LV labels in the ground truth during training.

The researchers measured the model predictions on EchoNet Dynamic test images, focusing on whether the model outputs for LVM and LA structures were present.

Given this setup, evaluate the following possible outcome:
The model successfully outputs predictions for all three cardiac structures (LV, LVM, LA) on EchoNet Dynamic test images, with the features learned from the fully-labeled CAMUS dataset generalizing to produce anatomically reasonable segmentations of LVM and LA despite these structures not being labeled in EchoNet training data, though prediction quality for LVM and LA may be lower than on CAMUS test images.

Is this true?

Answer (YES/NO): NO